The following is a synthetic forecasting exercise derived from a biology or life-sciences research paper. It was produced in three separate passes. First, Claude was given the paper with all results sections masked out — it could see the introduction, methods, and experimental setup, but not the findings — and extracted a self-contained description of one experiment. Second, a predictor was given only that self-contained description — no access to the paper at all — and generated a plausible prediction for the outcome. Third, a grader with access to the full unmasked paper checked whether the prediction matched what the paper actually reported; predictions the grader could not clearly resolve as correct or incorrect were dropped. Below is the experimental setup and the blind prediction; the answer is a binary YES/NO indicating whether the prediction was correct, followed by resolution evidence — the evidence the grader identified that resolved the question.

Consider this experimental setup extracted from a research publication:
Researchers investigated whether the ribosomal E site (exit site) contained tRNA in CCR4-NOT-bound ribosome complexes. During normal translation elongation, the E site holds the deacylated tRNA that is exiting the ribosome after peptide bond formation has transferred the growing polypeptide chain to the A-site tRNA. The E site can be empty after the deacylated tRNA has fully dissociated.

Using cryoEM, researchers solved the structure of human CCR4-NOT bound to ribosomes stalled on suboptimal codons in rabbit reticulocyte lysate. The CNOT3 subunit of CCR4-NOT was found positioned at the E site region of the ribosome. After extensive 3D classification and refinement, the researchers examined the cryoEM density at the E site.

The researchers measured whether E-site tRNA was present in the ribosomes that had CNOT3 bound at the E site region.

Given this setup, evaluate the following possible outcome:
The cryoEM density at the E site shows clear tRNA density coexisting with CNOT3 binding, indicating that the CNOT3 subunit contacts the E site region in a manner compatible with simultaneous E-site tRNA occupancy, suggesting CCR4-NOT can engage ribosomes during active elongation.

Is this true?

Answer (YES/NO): NO